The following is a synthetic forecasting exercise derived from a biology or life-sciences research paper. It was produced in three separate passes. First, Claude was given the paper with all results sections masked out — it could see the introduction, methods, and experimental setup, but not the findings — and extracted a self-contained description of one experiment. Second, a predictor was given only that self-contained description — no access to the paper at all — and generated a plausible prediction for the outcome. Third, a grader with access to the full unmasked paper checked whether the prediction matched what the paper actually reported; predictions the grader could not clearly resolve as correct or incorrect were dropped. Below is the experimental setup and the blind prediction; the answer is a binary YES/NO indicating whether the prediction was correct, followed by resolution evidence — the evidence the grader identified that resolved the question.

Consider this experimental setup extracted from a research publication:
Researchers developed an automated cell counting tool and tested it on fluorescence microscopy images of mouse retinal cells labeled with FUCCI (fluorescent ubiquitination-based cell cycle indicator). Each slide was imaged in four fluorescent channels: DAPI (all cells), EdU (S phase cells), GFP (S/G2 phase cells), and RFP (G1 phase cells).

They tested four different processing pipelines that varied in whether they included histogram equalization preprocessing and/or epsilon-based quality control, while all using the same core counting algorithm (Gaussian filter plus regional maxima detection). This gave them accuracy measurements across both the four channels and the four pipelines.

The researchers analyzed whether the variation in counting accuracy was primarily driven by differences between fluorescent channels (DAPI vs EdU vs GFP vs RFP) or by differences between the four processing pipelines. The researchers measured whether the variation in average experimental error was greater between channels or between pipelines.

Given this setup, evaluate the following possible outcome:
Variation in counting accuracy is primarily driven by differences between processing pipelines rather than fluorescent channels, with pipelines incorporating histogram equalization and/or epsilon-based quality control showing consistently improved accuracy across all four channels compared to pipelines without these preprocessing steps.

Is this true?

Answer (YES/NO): NO